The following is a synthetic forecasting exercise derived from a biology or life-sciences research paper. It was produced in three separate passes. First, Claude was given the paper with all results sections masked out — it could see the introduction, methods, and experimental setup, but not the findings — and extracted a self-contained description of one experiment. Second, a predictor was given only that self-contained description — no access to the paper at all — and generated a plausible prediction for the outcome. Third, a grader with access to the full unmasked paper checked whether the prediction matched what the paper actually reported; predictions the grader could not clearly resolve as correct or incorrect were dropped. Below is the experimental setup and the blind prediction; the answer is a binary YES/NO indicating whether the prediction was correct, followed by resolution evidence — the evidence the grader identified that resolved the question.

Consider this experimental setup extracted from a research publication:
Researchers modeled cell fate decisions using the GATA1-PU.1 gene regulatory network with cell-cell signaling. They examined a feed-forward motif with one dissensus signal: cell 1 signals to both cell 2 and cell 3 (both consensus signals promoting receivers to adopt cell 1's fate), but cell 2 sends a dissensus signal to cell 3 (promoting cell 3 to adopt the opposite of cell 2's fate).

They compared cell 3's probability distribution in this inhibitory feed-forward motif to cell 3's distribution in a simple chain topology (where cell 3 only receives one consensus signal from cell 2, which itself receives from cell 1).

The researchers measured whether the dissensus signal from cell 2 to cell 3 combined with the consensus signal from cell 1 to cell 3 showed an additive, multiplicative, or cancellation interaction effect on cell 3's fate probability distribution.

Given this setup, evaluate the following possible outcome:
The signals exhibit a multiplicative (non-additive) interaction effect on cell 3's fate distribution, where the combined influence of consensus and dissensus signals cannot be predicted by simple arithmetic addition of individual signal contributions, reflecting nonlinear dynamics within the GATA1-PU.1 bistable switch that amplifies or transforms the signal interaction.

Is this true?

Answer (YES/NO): YES